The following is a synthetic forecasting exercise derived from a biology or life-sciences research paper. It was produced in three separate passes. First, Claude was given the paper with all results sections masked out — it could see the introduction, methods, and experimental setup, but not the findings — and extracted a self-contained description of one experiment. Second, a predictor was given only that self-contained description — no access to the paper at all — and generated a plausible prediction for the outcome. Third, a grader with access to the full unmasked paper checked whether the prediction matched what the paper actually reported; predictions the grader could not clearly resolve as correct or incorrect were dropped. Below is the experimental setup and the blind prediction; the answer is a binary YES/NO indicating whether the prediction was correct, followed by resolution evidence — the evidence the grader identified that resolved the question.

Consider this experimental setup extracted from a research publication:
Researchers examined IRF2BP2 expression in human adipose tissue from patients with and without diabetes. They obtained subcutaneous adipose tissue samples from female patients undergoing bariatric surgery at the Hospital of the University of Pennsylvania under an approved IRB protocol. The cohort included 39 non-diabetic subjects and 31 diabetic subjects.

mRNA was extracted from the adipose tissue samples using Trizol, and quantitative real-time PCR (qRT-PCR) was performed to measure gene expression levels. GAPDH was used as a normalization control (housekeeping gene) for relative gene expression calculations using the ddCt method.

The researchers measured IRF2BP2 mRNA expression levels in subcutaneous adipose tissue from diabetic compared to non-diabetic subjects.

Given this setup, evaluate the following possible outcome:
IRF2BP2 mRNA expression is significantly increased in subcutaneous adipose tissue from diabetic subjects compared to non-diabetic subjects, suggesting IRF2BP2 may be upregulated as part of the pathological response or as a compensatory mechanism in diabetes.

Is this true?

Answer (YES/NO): NO